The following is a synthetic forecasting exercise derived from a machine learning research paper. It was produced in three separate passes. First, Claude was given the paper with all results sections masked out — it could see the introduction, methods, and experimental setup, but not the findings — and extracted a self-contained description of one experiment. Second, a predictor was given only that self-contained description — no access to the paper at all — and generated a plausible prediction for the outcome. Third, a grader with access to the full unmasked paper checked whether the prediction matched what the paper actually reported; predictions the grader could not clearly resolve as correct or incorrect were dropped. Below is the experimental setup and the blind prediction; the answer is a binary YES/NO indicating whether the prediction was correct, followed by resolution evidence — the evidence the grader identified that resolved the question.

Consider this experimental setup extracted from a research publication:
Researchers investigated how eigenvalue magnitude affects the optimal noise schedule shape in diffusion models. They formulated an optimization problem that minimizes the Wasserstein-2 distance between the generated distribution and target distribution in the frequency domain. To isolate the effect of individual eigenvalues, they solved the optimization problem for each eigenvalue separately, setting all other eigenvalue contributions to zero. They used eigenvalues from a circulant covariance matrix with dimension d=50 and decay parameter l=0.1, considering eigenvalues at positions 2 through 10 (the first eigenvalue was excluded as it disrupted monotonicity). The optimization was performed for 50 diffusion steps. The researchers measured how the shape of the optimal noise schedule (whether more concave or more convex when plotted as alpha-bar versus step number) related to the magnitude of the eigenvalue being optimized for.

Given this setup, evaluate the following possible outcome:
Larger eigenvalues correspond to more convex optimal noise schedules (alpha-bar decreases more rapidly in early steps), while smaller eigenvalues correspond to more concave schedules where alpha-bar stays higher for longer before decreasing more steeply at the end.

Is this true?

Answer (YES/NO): YES